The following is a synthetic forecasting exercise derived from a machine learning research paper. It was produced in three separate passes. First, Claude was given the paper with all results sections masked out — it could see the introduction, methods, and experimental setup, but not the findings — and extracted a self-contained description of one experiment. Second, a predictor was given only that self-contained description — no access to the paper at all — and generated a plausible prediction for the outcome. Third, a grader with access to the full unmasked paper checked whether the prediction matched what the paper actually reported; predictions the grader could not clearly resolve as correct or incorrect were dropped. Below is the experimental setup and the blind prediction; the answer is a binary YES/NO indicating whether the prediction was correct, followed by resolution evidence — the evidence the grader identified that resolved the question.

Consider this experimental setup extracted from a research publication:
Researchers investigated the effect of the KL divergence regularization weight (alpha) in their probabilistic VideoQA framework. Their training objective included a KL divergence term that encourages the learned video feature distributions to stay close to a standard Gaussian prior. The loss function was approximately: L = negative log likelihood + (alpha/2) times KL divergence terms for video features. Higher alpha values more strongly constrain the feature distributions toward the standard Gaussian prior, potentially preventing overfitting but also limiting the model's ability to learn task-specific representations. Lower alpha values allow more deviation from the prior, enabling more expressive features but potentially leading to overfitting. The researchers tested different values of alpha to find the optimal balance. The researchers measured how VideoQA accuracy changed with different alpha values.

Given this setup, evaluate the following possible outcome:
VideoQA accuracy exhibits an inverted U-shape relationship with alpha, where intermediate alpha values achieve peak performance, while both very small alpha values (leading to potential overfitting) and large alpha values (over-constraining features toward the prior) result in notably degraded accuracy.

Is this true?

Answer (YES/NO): NO